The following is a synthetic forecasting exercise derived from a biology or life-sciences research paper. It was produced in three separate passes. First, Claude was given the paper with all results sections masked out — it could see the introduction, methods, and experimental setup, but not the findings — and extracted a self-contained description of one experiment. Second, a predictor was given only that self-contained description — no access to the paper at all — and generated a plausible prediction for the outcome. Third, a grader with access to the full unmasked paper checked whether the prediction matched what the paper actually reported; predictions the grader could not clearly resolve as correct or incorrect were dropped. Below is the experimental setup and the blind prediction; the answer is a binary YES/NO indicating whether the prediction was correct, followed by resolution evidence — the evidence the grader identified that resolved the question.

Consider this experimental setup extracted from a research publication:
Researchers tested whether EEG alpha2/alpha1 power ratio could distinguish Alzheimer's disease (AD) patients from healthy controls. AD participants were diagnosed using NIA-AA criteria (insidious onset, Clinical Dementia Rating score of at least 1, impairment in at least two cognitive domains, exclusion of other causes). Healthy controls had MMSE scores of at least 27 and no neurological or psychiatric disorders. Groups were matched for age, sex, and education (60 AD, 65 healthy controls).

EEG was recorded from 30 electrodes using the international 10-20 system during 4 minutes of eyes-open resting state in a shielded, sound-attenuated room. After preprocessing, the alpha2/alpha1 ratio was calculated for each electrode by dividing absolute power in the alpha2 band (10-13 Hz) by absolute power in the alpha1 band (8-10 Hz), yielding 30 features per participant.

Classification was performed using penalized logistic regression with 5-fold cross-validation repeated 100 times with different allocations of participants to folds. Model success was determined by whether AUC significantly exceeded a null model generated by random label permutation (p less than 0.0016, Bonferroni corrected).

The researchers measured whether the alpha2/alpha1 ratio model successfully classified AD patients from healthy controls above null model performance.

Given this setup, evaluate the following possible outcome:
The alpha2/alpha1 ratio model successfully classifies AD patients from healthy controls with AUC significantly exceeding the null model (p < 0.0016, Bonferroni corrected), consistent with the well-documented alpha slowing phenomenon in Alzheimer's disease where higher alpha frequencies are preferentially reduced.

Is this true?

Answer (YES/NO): YES